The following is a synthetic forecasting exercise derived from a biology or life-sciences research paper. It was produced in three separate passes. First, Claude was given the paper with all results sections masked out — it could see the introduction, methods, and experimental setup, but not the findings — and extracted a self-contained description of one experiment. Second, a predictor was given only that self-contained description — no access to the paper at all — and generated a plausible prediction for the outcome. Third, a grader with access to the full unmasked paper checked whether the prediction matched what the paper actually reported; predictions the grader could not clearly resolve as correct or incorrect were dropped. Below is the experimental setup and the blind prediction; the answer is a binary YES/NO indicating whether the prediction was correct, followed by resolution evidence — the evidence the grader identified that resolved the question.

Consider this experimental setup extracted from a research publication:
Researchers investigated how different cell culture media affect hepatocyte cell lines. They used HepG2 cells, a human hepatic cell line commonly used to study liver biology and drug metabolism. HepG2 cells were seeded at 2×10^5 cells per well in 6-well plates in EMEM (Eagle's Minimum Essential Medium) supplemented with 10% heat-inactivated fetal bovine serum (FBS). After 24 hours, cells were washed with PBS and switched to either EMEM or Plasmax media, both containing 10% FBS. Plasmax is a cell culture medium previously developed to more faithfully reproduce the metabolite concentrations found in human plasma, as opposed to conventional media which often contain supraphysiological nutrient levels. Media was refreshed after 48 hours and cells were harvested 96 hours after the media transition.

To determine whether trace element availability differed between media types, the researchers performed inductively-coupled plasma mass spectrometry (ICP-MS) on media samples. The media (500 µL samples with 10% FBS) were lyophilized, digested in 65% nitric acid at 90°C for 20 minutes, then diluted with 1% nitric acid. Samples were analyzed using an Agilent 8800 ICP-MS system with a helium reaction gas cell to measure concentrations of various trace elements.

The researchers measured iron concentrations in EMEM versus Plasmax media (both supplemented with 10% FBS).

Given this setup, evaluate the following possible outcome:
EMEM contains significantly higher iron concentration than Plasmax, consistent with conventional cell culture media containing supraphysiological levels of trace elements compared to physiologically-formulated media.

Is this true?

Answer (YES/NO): NO